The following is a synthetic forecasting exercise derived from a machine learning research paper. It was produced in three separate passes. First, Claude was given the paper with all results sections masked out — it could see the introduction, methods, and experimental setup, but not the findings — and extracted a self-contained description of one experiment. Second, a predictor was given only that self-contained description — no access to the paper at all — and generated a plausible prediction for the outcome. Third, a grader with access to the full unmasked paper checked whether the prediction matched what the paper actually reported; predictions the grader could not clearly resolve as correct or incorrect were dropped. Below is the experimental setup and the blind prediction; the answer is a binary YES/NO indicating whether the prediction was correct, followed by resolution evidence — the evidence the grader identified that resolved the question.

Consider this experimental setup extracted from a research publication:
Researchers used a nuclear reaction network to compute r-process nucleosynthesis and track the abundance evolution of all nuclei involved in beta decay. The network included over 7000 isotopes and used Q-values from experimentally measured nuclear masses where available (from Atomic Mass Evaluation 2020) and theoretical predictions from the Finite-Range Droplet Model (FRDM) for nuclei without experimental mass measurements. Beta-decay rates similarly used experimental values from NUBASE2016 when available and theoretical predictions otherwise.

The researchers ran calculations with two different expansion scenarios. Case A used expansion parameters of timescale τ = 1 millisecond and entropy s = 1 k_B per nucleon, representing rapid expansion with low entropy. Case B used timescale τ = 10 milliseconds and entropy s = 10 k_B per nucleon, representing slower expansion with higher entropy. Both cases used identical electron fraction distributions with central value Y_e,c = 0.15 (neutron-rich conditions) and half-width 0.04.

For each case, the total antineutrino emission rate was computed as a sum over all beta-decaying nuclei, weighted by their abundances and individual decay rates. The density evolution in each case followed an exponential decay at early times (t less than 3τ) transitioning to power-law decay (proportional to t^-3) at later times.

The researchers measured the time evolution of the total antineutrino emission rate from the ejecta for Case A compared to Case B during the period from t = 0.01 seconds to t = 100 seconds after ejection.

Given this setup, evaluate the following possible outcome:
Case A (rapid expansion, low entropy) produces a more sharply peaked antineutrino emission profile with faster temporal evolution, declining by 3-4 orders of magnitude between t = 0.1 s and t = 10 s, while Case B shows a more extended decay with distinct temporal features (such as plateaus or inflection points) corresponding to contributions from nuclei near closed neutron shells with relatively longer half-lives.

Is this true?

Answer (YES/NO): NO